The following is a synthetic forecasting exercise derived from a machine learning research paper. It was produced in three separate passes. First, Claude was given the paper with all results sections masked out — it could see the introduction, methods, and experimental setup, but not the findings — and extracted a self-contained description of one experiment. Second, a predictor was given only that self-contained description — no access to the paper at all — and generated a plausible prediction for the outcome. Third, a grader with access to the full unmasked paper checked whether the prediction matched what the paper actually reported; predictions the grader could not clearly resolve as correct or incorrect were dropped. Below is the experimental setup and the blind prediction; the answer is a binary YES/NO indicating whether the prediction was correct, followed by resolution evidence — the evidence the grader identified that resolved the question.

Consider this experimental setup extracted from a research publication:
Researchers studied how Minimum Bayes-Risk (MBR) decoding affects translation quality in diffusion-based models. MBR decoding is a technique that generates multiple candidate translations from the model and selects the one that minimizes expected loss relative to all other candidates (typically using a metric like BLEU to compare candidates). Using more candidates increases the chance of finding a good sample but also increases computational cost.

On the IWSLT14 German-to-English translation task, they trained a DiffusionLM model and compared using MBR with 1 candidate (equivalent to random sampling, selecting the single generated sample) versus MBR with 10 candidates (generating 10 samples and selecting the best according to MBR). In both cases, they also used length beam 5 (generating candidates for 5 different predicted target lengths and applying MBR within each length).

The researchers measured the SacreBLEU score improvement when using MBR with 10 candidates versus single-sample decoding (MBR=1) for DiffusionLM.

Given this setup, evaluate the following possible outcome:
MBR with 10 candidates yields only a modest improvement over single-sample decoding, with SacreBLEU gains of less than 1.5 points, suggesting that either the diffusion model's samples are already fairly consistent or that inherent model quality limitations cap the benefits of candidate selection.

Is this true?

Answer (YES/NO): NO